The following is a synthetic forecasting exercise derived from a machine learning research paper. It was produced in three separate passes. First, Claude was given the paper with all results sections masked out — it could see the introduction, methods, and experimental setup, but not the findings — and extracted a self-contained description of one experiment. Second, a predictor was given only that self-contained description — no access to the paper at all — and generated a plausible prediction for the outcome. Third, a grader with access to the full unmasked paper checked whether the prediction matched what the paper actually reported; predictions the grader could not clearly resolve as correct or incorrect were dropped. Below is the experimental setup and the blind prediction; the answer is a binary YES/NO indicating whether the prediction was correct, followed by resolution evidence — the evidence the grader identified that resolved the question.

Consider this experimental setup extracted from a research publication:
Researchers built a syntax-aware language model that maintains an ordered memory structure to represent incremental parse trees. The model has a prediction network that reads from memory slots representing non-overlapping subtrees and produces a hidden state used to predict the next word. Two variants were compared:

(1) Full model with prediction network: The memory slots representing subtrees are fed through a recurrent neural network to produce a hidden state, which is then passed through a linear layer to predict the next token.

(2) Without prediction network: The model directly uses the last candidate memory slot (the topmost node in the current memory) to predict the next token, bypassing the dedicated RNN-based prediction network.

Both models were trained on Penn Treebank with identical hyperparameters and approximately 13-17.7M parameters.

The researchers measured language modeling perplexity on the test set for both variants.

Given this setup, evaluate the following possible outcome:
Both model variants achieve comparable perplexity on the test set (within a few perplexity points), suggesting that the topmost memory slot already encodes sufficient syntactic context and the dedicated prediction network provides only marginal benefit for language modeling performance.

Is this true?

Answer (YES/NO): NO